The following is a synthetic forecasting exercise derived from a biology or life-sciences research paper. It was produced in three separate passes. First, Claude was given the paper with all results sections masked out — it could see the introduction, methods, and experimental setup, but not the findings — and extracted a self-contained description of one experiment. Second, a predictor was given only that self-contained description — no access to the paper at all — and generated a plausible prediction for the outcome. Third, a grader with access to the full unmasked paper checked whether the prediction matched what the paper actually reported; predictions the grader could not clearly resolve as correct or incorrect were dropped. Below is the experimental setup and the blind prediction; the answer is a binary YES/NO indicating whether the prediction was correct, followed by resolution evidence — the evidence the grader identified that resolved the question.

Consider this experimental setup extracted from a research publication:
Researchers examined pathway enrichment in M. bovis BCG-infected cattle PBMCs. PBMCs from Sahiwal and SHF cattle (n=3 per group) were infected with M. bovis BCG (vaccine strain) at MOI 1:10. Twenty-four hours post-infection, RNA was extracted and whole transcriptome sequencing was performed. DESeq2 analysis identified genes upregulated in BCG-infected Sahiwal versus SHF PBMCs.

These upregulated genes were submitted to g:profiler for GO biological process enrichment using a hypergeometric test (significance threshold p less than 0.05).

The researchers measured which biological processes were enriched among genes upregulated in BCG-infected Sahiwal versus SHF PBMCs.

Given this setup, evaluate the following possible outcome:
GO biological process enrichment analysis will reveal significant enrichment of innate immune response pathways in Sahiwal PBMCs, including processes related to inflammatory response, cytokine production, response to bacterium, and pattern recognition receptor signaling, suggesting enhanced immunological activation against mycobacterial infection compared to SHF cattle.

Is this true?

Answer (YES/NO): NO